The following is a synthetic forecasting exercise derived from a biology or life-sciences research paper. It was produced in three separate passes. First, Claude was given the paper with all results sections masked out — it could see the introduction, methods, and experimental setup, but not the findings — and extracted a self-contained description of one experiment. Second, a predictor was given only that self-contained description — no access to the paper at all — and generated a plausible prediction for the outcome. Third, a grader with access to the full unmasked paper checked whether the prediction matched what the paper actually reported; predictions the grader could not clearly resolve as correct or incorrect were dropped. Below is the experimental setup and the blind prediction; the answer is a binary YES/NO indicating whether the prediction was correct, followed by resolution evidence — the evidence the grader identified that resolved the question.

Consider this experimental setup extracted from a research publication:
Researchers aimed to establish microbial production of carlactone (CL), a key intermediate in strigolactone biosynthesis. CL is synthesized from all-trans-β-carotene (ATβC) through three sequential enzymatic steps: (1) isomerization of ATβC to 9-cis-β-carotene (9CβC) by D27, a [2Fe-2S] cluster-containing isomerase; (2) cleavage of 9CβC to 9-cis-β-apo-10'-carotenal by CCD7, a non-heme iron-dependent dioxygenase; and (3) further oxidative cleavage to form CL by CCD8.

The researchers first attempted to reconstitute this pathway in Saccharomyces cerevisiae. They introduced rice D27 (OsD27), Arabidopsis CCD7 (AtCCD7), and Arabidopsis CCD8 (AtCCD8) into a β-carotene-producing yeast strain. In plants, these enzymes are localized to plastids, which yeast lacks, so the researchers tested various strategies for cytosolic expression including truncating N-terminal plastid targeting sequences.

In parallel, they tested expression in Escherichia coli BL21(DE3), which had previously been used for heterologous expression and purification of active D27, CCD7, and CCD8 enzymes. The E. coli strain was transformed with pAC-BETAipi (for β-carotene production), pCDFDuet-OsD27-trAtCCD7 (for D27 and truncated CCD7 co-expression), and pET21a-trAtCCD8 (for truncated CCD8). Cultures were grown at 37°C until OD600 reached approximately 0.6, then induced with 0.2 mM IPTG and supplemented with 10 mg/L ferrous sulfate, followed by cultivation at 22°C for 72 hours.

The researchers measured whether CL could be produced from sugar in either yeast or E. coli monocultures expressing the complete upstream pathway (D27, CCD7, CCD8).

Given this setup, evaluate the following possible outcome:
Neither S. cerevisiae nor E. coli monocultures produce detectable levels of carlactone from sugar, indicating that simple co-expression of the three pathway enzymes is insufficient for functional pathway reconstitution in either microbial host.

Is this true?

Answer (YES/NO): NO